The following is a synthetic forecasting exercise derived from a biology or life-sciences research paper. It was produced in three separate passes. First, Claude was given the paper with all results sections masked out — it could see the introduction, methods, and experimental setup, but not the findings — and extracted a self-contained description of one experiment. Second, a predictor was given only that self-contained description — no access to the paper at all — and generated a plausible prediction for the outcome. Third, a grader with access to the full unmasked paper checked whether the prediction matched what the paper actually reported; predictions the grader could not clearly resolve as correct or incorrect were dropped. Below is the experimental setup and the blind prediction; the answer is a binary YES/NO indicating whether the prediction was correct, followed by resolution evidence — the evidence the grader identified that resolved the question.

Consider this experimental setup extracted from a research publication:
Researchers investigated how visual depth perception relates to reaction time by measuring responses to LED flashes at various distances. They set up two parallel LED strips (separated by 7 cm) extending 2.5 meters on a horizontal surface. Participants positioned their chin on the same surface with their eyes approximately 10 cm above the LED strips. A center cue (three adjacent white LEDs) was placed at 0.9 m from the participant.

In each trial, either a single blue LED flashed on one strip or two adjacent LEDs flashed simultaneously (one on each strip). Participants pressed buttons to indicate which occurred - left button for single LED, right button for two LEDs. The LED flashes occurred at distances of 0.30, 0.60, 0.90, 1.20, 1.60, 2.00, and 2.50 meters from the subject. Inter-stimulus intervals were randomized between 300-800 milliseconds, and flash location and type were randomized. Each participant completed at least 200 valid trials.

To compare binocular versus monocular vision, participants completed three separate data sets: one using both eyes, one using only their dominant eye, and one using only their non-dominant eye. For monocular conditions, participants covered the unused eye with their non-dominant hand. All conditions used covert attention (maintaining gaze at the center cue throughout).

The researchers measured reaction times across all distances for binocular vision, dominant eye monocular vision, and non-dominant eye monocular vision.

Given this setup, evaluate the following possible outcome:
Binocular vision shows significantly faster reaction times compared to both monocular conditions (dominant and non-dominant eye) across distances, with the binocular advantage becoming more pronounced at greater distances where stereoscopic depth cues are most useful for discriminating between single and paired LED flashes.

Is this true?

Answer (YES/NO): NO